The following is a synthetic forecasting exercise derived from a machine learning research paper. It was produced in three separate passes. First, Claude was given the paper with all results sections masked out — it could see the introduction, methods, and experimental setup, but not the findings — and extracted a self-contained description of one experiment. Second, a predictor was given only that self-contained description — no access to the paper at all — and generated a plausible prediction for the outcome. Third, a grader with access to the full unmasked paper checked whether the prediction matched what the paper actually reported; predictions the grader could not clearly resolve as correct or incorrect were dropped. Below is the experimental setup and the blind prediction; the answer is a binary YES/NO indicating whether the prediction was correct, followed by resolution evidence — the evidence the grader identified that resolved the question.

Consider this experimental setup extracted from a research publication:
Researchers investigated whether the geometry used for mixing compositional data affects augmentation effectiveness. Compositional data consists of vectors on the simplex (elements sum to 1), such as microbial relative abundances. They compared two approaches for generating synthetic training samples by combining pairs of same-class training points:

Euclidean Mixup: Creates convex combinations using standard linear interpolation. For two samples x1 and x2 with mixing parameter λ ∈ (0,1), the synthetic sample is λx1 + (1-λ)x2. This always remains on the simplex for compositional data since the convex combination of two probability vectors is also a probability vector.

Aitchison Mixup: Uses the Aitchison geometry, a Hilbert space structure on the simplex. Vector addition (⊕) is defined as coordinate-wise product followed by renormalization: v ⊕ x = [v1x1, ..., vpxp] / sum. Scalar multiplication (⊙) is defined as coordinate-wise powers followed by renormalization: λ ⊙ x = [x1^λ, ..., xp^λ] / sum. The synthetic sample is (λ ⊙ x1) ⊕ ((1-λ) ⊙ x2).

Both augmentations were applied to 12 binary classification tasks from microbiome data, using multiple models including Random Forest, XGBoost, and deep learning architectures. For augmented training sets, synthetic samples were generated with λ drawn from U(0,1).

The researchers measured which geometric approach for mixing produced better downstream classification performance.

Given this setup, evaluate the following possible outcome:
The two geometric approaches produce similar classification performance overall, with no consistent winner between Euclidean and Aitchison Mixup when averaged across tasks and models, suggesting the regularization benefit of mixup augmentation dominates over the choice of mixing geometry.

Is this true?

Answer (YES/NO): NO